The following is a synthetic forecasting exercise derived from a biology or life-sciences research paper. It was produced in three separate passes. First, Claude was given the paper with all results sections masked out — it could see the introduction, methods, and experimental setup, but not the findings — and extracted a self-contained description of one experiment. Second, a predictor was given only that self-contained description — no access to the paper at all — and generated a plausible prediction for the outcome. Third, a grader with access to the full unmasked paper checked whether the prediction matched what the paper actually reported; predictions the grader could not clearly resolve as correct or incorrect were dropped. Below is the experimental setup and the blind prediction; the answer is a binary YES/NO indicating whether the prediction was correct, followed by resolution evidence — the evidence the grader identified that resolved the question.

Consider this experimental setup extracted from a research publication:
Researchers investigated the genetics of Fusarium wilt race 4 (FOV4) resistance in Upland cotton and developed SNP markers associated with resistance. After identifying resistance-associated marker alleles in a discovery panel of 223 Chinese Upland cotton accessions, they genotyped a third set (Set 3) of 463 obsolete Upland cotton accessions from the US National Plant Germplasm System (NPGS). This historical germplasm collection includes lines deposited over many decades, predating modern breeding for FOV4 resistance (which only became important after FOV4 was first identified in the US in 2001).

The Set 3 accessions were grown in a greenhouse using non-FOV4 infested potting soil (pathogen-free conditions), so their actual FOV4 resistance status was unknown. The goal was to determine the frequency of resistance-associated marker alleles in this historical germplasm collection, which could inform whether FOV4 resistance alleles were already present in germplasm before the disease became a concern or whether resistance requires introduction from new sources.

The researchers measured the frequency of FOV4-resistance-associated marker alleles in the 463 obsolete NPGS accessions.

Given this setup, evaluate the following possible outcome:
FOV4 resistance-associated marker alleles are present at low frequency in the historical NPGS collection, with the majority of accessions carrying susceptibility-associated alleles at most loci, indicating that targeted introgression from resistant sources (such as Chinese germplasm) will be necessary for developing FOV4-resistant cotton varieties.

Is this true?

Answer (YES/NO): YES